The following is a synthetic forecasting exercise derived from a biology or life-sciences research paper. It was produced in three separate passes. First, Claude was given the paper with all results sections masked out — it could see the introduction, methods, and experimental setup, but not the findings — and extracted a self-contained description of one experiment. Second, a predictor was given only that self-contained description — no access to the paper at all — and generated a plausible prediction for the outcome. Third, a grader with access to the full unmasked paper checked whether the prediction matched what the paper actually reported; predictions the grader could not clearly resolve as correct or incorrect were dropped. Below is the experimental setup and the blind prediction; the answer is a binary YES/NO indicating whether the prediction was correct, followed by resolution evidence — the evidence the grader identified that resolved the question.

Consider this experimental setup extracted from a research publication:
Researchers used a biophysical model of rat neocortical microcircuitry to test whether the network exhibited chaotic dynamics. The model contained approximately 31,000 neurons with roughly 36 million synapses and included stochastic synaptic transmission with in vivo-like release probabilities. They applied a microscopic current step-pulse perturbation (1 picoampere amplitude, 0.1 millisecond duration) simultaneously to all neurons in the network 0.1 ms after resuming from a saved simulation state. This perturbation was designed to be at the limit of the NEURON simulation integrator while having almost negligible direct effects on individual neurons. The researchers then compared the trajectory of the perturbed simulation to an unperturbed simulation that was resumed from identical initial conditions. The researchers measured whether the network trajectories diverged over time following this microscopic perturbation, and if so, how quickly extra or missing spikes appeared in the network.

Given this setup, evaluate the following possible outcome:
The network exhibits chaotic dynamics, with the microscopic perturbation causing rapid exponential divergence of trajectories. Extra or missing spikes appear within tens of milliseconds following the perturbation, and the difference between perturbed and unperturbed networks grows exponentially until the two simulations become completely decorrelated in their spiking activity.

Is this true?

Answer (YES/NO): NO